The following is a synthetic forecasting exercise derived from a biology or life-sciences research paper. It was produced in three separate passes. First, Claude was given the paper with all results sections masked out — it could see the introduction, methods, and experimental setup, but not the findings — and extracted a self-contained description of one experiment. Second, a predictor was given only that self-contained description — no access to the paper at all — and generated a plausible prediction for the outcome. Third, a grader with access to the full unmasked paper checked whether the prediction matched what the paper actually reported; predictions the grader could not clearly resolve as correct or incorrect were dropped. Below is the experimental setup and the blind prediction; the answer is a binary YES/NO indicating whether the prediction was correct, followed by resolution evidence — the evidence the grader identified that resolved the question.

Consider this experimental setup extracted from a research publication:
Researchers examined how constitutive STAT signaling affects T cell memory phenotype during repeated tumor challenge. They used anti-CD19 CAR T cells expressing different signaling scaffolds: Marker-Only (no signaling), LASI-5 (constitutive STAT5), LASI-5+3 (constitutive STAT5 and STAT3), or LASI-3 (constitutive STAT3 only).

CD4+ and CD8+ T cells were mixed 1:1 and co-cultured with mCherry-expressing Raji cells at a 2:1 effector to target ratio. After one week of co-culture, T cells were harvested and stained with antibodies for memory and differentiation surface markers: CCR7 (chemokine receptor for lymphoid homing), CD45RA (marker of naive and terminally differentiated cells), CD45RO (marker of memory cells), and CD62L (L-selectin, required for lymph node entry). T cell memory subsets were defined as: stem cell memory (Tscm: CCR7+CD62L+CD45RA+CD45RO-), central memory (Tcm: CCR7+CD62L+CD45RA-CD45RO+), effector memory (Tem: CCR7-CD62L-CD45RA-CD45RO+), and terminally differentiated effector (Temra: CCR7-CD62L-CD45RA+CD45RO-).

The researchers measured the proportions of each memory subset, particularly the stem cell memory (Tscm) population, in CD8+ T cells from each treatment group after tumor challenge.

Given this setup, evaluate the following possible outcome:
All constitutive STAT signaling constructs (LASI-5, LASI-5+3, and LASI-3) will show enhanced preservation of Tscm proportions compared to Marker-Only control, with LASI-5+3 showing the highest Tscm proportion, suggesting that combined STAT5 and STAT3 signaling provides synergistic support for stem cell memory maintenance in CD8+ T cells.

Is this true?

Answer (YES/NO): NO